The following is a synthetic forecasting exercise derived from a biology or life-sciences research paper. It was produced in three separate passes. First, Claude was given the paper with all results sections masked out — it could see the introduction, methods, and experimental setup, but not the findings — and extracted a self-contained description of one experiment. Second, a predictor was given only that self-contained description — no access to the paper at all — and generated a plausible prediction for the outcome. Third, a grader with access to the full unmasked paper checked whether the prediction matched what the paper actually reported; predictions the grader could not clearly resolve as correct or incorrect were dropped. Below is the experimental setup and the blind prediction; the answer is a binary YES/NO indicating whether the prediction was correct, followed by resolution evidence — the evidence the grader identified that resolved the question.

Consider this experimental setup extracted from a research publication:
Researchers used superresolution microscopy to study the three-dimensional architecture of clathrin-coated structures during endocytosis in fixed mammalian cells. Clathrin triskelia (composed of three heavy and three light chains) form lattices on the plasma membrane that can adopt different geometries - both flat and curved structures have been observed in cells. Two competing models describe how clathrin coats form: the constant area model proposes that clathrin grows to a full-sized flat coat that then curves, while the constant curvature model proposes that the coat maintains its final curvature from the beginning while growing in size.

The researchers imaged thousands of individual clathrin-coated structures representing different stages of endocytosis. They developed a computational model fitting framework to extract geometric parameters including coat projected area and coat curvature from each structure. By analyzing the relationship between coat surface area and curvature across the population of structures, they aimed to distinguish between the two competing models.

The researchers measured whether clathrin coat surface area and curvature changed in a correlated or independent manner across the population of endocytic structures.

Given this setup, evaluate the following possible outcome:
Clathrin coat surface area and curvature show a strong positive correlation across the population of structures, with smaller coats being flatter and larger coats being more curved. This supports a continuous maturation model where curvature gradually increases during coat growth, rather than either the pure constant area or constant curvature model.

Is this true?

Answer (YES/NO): YES